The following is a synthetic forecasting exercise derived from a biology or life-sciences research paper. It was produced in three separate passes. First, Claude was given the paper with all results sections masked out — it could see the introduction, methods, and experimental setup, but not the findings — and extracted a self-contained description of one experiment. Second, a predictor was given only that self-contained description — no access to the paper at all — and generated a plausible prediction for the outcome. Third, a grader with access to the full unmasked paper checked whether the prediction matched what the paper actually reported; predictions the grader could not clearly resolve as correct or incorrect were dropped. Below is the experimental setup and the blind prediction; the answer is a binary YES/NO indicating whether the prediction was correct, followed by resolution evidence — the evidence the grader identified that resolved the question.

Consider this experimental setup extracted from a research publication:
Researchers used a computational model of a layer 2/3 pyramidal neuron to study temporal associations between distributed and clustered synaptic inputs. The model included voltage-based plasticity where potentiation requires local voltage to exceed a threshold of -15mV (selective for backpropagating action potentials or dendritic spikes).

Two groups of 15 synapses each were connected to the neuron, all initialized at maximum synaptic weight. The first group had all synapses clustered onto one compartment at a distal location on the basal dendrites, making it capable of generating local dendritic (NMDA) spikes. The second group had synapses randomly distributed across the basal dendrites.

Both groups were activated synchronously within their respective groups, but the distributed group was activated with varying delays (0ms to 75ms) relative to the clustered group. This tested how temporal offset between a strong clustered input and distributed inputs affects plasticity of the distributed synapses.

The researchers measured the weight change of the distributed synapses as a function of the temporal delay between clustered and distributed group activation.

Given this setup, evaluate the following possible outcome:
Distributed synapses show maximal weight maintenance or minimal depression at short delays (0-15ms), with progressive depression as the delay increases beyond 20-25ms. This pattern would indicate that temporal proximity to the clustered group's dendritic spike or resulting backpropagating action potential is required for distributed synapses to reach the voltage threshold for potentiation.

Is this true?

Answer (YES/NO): NO